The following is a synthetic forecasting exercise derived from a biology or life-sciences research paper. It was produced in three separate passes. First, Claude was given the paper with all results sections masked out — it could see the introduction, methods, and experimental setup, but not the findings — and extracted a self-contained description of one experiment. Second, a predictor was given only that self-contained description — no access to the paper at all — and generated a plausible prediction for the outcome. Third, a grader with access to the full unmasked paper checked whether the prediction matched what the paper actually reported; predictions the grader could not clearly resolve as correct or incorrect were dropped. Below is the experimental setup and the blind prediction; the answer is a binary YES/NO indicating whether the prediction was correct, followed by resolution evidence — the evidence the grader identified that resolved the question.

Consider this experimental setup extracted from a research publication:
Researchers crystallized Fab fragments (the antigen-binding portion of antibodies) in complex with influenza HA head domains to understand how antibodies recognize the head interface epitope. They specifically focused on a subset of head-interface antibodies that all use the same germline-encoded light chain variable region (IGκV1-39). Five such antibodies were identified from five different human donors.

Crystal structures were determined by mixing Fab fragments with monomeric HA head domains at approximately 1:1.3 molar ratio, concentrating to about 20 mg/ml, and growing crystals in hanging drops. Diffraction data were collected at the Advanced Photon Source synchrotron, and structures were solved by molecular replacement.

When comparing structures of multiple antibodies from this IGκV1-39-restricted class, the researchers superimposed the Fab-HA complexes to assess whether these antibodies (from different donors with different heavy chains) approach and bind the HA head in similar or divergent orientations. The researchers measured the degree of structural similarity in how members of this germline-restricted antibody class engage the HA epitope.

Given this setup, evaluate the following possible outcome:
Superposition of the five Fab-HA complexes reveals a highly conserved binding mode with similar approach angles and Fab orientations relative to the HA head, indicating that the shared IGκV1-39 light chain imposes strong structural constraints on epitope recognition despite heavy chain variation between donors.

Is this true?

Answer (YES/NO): YES